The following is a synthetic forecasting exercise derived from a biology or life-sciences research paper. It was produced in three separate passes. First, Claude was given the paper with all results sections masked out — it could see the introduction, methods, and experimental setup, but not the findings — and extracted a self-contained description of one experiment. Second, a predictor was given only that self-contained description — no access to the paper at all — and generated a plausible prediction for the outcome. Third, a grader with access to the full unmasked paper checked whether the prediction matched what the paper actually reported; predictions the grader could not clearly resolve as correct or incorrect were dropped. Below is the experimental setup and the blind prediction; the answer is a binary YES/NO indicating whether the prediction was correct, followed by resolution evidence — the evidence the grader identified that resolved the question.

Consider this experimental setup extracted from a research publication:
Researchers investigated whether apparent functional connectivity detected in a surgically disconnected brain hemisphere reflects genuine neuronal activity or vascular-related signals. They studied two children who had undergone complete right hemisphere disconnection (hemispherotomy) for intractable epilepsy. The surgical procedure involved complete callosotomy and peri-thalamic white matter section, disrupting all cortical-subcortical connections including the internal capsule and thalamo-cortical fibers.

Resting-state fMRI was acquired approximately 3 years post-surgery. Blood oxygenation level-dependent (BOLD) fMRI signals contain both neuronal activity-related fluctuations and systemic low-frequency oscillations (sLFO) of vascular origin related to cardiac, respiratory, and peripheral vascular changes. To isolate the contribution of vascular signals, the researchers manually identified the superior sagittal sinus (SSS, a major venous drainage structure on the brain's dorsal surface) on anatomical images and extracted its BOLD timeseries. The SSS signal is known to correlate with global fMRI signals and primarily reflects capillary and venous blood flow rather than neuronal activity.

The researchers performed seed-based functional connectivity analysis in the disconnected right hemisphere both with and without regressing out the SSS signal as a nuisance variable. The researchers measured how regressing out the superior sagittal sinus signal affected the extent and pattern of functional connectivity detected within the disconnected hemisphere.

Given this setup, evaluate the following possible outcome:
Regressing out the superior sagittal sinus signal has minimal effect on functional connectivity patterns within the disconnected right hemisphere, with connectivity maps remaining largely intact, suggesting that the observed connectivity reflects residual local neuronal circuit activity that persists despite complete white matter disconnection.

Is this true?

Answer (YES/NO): YES